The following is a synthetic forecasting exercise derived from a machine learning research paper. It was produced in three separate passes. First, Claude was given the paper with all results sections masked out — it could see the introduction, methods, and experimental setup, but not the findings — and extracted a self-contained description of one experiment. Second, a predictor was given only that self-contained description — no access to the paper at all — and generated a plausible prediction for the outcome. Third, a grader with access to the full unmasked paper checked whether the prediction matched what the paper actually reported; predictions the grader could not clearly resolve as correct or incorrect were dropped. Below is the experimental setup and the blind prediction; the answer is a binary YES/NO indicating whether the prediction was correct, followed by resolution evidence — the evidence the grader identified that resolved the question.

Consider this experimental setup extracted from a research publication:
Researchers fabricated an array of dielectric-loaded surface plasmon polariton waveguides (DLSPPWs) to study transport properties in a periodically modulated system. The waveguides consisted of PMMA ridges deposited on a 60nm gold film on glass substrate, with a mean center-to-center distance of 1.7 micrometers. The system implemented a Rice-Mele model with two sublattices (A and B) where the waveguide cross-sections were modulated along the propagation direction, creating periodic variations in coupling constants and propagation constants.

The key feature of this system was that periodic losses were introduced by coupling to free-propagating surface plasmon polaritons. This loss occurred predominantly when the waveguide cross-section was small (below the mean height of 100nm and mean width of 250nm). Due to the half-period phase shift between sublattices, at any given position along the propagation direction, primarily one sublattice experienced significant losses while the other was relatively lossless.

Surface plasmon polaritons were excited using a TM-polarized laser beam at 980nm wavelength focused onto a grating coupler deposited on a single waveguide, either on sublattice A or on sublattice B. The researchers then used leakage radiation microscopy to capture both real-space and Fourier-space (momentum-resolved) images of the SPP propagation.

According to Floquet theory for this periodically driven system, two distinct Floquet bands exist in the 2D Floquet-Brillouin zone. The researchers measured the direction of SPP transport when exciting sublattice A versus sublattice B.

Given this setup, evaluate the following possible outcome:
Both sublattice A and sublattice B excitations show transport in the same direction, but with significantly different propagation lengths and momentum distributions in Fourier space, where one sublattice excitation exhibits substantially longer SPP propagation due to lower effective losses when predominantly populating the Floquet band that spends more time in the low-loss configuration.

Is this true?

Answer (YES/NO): NO